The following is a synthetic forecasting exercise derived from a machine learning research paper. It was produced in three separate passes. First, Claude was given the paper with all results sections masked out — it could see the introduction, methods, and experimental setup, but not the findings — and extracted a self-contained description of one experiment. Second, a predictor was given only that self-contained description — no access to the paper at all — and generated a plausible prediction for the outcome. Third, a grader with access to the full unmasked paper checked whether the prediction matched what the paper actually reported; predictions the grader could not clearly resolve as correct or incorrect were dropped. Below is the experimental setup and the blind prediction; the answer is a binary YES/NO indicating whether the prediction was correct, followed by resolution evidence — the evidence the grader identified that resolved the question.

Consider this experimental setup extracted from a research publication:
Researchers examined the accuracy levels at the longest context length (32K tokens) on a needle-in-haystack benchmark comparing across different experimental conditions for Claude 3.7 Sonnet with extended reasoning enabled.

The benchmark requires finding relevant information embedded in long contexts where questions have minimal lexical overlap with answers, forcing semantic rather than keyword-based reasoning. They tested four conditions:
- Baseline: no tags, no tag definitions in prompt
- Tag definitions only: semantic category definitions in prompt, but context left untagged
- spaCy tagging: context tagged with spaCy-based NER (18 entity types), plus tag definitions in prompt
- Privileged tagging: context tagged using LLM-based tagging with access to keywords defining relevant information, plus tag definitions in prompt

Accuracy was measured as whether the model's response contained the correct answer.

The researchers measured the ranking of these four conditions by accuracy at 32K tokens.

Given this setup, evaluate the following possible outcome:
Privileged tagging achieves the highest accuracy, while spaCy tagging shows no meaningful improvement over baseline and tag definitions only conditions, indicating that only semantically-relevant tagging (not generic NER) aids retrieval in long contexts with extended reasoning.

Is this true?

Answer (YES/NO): NO